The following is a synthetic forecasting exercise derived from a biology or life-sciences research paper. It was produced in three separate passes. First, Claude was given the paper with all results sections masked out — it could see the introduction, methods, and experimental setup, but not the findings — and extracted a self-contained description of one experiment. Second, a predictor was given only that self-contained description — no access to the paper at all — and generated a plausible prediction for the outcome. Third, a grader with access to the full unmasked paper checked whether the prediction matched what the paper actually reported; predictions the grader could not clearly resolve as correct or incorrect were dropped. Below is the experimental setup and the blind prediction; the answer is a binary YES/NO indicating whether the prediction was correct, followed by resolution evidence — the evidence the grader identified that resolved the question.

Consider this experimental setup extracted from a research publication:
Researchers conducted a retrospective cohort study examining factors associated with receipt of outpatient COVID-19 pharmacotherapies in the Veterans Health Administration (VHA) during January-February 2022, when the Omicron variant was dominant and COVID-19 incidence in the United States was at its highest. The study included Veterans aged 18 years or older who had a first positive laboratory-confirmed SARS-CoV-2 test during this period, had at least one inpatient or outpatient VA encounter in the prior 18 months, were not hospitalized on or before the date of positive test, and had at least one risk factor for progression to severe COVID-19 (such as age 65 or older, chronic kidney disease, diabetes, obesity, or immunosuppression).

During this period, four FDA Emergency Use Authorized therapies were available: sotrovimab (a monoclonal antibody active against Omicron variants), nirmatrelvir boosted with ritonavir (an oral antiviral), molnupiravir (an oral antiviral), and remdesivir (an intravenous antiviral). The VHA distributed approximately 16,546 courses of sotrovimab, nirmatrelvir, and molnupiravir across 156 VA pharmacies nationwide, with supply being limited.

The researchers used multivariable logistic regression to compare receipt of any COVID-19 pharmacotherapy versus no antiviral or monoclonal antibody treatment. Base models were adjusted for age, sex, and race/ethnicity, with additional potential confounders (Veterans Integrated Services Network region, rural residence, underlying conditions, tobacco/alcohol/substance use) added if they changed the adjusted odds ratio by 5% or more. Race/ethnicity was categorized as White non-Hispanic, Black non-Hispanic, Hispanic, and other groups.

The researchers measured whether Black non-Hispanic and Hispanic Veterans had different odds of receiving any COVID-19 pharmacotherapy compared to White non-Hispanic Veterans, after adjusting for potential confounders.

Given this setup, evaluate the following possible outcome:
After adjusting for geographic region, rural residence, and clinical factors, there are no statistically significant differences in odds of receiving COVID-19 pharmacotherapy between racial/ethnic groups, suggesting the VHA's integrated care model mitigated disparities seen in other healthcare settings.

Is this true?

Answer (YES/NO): NO